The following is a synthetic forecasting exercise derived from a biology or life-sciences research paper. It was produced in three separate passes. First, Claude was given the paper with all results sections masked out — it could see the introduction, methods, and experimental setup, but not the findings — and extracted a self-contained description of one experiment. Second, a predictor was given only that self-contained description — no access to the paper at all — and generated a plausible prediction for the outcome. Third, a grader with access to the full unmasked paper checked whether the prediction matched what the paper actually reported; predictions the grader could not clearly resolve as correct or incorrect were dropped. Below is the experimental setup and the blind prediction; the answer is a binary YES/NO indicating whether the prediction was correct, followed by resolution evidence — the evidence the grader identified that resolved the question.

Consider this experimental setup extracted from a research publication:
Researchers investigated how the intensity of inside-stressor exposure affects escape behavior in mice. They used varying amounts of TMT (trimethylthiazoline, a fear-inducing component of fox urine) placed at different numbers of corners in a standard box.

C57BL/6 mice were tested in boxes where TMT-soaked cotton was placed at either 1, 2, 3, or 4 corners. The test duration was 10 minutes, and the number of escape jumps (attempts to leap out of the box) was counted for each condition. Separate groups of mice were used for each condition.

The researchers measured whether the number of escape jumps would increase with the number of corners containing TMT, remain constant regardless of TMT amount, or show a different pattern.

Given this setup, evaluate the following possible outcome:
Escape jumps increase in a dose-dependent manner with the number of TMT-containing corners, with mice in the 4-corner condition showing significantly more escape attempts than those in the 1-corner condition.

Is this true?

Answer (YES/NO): YES